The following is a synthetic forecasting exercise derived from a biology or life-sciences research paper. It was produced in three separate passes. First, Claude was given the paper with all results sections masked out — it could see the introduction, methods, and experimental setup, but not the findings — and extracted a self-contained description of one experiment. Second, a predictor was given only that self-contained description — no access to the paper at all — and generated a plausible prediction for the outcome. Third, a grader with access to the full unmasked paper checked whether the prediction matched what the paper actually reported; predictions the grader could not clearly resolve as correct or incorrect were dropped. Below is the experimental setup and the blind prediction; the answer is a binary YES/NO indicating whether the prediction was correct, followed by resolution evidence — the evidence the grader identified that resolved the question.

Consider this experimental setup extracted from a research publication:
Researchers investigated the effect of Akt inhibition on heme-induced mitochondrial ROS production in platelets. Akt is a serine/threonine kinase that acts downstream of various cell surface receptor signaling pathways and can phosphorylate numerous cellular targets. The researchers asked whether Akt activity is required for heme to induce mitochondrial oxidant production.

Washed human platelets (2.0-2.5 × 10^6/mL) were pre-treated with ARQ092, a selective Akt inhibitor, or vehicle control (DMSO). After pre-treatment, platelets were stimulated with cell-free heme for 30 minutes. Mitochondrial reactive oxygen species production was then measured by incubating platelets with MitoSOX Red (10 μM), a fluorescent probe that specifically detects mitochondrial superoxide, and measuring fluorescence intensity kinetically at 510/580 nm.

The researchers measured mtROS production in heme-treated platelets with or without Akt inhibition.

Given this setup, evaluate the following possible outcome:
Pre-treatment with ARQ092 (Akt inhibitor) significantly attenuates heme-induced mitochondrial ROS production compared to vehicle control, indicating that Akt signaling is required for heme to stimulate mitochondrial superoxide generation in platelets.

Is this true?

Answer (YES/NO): YES